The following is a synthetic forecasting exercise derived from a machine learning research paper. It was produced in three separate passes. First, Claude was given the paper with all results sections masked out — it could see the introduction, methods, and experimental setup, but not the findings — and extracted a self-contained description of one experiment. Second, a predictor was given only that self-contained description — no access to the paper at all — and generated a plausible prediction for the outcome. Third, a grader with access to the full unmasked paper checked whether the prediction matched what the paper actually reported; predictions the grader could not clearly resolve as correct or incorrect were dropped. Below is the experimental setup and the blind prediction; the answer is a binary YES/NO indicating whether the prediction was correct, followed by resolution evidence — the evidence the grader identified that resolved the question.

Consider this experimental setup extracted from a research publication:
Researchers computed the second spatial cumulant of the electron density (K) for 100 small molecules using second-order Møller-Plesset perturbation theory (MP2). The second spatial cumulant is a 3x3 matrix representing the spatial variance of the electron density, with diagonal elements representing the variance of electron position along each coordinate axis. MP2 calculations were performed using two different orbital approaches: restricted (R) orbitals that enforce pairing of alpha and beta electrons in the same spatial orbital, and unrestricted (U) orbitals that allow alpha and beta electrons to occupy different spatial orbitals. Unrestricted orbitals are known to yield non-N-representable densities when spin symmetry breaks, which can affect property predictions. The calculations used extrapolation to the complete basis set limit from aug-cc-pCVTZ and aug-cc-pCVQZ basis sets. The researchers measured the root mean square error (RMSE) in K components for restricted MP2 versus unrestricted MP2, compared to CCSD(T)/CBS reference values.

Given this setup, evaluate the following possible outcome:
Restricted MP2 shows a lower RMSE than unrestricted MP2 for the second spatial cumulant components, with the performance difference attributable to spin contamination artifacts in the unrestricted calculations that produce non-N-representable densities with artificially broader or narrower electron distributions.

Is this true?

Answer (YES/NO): YES